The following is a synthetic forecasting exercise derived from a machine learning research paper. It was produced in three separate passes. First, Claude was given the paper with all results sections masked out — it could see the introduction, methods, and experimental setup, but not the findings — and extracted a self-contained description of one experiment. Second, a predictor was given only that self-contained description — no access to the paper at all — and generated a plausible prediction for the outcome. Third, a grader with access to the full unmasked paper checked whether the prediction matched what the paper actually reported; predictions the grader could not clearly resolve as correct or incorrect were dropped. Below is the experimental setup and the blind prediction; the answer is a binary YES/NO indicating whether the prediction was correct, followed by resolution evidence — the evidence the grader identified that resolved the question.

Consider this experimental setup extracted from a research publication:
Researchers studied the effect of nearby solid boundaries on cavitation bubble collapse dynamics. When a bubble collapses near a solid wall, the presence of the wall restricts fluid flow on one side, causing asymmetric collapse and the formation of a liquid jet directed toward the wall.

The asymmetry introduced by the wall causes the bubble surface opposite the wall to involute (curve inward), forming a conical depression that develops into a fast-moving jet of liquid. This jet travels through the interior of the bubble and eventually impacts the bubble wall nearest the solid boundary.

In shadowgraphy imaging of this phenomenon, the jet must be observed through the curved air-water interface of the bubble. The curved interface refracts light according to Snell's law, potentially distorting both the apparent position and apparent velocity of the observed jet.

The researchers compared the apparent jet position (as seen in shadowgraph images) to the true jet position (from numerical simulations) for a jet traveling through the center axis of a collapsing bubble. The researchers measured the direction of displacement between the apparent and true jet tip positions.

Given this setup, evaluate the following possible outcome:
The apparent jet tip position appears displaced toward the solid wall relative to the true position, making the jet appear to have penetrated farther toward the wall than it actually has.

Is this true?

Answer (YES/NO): YES